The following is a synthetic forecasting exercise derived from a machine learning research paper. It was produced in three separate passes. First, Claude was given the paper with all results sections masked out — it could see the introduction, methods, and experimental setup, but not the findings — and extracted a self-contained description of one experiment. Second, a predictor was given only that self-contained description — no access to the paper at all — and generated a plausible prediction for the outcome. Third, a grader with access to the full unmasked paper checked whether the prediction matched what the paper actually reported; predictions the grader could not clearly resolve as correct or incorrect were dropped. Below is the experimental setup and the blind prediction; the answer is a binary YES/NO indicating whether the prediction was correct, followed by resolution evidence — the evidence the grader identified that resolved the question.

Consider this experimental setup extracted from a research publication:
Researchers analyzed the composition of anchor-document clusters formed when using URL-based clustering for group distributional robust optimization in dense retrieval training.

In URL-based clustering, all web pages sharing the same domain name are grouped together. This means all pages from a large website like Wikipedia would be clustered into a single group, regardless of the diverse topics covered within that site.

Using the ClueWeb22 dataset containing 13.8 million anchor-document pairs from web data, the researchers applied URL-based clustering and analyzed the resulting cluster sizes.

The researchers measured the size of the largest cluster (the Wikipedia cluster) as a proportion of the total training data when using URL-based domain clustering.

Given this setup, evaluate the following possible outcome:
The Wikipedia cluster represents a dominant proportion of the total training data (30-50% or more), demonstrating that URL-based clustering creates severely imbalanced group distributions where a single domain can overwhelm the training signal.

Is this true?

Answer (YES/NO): NO